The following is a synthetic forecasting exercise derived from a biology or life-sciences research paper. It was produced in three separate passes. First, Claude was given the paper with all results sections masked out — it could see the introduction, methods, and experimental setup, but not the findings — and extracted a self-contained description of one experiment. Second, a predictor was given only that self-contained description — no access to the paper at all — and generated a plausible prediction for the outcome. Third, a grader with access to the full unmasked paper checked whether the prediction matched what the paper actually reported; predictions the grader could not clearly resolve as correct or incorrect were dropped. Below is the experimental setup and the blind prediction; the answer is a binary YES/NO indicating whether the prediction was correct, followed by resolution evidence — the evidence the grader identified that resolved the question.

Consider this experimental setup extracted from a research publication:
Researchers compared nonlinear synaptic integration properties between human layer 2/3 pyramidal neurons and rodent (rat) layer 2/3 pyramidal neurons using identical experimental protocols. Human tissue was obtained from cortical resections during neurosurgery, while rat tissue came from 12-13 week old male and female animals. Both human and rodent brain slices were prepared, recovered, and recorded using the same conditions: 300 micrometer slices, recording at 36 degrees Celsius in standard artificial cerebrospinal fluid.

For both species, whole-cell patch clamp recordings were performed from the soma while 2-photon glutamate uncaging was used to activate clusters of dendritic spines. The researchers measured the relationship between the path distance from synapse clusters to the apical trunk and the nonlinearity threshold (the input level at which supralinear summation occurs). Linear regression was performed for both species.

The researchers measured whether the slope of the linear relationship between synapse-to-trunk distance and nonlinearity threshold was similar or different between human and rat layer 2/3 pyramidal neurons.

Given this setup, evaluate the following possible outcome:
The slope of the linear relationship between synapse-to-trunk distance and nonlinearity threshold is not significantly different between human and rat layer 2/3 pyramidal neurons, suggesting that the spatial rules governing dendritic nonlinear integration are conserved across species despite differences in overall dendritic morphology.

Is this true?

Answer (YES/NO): YES